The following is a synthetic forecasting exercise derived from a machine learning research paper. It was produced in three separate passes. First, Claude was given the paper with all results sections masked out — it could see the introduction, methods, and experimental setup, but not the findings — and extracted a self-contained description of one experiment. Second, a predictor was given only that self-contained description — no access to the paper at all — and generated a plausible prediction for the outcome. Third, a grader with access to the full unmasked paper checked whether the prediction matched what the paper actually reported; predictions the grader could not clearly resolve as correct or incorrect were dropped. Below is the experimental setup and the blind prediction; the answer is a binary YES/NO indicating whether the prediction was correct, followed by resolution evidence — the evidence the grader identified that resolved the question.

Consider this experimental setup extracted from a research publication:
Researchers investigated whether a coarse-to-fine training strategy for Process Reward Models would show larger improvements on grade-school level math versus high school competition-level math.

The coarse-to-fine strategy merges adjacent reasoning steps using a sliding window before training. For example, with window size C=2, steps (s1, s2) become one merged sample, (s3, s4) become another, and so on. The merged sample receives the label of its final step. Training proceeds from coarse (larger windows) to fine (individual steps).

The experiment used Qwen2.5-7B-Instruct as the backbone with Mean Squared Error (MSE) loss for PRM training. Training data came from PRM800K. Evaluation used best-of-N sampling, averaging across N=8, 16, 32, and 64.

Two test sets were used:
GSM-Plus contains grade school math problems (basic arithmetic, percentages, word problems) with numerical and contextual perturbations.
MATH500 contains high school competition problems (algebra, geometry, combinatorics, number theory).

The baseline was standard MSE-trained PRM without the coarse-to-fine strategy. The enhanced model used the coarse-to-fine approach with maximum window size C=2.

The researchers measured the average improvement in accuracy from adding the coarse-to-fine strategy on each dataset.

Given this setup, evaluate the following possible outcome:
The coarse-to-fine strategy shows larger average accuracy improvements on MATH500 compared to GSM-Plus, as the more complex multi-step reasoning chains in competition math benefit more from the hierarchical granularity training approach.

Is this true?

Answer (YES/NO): YES